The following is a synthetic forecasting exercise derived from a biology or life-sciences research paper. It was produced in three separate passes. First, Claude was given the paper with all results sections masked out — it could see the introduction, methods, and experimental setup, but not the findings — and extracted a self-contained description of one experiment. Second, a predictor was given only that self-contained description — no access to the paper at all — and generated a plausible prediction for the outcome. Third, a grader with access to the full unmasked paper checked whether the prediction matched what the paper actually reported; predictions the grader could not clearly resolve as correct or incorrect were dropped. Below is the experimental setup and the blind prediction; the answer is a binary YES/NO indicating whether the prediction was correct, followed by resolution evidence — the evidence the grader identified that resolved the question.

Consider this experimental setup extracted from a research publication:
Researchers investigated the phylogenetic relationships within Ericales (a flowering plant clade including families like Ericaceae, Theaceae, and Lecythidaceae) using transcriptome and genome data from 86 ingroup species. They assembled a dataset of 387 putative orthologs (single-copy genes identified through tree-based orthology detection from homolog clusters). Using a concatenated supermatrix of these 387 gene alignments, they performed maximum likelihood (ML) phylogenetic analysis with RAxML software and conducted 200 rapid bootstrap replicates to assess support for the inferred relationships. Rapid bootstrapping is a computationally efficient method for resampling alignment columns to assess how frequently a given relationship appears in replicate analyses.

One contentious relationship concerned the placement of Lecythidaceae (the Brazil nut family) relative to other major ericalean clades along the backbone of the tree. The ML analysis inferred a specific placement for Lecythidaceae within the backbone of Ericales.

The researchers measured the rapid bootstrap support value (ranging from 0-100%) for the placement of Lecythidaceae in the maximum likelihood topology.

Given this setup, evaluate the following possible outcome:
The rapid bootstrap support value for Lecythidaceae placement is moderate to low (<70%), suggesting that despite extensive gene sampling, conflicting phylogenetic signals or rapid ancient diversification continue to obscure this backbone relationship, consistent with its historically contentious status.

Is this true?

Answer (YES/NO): NO